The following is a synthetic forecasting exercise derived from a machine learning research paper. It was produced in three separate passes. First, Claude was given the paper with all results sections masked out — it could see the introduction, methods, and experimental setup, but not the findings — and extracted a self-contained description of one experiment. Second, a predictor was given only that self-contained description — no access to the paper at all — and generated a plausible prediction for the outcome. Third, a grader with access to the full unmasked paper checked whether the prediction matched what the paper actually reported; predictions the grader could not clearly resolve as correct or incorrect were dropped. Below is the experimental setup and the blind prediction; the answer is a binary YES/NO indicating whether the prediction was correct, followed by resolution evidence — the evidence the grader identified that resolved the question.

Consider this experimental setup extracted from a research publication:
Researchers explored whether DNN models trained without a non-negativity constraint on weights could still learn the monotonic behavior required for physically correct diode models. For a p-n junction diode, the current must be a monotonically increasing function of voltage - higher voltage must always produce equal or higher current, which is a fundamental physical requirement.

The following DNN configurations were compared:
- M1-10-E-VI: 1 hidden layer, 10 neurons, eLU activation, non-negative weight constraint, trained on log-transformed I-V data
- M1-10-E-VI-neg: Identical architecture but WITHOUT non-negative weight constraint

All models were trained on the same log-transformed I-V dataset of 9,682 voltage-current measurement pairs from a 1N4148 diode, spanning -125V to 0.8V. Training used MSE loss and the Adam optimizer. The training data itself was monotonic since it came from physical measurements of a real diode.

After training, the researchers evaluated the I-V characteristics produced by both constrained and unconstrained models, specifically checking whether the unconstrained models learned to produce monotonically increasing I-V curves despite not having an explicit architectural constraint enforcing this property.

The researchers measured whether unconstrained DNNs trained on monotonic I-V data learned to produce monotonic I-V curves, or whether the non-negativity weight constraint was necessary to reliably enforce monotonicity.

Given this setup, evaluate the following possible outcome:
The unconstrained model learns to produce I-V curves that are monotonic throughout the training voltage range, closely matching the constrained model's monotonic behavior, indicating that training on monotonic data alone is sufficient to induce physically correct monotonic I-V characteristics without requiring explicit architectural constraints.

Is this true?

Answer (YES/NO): NO